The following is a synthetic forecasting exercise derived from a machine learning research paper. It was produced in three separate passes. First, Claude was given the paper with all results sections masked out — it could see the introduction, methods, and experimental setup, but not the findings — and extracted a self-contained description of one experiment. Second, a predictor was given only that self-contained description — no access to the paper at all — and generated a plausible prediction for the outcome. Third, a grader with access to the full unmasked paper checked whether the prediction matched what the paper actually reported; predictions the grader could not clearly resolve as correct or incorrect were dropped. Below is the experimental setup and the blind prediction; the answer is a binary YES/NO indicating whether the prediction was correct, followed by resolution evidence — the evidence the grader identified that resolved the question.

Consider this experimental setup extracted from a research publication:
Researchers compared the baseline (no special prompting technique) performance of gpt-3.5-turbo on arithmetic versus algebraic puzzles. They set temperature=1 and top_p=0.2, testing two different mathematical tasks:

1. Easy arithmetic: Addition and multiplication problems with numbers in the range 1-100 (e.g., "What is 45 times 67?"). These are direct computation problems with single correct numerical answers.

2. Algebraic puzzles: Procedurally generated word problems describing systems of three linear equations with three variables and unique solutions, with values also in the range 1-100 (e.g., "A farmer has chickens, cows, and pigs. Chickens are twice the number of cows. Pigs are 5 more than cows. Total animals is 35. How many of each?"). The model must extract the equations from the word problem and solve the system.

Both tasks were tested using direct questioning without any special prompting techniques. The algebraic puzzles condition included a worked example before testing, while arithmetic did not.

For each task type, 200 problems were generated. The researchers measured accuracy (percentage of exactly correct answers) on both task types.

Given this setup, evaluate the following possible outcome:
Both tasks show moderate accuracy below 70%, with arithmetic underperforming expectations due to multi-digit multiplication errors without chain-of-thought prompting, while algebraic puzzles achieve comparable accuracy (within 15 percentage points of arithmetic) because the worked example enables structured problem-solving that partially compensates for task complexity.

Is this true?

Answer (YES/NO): NO